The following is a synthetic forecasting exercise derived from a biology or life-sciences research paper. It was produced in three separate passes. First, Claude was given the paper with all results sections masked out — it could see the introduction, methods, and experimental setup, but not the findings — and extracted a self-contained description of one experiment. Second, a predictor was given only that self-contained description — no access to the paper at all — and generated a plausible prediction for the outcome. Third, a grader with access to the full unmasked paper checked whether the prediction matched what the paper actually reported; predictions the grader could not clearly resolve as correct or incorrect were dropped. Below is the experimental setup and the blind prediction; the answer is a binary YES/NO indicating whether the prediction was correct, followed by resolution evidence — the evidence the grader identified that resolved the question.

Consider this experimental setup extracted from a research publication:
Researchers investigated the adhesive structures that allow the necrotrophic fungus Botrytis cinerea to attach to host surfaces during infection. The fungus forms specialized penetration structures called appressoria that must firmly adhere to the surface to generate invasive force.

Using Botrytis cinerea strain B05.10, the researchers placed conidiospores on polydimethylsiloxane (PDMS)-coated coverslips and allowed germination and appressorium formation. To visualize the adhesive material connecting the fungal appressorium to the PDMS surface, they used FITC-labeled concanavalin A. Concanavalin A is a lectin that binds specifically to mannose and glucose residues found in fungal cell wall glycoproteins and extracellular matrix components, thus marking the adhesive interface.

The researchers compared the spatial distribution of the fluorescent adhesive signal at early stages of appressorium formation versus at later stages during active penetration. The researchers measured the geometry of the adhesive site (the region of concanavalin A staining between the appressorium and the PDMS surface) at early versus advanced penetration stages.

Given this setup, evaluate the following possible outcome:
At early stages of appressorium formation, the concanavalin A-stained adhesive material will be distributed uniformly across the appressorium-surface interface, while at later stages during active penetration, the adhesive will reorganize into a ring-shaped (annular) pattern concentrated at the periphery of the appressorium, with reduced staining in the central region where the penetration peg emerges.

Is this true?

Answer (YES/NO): NO